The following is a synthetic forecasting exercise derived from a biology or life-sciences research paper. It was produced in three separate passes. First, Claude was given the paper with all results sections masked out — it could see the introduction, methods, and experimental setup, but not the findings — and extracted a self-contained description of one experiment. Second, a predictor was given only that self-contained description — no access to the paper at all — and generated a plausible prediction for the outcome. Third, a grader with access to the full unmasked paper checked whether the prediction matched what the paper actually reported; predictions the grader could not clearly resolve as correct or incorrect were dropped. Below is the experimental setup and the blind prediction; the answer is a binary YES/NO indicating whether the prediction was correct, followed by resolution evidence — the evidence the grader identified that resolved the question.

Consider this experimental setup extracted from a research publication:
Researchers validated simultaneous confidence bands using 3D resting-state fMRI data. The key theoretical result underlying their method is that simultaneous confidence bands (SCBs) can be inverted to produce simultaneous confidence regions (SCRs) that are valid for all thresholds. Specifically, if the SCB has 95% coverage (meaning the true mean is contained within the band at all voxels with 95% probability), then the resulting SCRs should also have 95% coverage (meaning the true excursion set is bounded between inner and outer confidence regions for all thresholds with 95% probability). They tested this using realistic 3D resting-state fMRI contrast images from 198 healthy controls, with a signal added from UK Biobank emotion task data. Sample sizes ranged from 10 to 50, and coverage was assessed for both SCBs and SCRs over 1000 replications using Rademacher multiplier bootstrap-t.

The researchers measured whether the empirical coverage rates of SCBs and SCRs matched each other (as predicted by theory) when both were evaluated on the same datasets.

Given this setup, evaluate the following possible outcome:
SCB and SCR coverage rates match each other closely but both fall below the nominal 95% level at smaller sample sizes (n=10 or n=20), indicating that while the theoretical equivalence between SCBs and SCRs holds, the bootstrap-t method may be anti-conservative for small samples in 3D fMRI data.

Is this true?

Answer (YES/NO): NO